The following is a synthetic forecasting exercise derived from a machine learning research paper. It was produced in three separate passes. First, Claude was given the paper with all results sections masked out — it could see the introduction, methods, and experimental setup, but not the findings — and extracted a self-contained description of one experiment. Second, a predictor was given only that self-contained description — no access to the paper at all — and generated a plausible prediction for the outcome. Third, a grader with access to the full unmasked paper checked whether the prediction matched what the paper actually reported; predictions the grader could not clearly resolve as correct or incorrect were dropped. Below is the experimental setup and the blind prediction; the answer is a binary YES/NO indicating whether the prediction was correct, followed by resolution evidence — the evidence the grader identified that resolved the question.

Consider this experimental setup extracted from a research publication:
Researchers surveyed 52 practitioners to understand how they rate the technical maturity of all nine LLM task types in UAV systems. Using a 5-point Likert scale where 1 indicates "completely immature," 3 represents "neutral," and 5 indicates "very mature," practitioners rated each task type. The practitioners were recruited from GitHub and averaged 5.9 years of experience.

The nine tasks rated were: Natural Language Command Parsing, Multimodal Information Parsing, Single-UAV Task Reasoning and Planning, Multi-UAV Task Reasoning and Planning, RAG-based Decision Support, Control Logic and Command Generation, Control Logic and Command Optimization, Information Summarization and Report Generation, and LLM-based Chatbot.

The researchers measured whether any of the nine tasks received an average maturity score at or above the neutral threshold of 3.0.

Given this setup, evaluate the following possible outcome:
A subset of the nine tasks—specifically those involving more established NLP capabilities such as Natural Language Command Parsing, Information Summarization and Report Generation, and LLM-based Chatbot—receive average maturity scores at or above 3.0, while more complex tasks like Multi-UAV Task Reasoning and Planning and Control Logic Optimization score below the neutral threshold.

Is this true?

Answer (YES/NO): NO